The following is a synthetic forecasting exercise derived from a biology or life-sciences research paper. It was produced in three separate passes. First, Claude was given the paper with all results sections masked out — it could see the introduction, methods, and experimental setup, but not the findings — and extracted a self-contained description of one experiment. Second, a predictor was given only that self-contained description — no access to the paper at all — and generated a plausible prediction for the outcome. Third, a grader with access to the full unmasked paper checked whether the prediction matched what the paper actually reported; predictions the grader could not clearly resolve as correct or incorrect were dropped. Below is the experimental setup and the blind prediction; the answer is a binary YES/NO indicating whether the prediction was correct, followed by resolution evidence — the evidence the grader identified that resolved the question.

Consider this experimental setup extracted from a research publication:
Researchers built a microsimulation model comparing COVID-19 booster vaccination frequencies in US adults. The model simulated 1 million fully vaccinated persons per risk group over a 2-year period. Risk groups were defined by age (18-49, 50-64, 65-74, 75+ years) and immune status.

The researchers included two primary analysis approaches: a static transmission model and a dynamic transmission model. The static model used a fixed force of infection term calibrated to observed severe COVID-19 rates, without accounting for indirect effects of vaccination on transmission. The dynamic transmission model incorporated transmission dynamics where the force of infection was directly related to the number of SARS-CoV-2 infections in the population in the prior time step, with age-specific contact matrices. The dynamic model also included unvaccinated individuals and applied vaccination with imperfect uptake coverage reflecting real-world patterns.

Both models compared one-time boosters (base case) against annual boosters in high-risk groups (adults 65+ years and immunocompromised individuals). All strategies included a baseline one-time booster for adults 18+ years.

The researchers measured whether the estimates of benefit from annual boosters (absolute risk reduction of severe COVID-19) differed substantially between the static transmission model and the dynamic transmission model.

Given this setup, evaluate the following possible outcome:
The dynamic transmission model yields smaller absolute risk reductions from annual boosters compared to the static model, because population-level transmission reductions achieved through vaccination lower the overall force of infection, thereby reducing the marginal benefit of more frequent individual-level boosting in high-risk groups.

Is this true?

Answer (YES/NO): NO